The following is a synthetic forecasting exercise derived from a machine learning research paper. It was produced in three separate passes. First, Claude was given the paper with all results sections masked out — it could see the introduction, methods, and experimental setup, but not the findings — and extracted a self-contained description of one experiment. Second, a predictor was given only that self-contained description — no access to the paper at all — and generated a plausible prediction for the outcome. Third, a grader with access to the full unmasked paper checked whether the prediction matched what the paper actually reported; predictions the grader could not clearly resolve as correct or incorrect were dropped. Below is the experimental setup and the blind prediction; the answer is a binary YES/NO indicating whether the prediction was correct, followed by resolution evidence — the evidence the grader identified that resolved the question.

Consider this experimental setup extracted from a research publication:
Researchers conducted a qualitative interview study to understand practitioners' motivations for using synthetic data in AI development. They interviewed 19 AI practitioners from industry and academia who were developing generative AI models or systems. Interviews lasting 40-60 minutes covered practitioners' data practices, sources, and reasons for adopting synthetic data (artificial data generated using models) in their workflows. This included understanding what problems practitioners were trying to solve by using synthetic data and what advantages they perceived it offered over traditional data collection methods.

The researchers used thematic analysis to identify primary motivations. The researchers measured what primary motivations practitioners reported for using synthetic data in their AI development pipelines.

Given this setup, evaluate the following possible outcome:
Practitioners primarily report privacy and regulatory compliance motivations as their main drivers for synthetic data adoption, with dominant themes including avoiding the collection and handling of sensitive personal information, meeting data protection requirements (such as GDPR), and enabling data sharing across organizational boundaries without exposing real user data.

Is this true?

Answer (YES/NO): NO